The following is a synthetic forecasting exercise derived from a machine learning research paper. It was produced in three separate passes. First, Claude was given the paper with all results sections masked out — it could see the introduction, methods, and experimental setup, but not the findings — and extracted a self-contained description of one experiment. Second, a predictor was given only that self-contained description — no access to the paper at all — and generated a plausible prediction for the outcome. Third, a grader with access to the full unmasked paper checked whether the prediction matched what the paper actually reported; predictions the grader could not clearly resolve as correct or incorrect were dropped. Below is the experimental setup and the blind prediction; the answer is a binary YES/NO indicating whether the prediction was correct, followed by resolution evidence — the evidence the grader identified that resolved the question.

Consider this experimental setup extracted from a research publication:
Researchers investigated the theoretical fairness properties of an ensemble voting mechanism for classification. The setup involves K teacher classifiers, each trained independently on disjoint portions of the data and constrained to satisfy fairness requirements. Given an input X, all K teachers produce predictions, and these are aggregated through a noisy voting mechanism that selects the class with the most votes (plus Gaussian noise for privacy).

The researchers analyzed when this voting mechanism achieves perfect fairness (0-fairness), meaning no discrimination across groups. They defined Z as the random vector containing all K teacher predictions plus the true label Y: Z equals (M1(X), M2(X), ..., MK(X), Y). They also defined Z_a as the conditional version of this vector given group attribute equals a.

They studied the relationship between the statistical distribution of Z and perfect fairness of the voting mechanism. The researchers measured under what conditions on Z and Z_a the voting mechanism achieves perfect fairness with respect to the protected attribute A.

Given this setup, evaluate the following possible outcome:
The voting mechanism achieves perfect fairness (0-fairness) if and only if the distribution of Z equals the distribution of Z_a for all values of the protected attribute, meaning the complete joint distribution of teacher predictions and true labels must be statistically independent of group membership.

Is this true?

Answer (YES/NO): NO